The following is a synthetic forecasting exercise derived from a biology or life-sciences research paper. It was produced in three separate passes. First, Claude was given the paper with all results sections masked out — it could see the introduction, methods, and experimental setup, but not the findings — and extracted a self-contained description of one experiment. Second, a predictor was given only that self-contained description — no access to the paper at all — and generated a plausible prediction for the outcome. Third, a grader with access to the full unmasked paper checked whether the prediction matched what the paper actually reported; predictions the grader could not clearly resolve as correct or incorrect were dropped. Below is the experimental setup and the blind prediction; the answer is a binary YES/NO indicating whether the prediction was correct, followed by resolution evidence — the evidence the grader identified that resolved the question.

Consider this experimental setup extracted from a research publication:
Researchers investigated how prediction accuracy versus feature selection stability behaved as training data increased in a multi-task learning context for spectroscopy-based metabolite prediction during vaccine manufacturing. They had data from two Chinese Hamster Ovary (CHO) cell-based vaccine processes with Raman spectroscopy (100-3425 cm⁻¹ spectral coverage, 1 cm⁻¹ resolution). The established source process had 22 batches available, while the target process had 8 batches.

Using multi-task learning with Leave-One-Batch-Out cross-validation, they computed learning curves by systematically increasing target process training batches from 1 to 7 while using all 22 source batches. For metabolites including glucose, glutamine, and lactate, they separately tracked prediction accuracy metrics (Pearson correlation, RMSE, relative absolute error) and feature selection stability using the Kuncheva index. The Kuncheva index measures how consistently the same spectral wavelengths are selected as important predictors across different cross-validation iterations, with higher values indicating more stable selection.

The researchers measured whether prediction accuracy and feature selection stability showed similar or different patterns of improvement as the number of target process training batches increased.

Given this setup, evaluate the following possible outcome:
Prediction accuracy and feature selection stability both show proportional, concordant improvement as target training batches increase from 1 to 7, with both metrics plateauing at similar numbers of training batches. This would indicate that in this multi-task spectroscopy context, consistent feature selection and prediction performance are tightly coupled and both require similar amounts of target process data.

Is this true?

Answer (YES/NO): NO